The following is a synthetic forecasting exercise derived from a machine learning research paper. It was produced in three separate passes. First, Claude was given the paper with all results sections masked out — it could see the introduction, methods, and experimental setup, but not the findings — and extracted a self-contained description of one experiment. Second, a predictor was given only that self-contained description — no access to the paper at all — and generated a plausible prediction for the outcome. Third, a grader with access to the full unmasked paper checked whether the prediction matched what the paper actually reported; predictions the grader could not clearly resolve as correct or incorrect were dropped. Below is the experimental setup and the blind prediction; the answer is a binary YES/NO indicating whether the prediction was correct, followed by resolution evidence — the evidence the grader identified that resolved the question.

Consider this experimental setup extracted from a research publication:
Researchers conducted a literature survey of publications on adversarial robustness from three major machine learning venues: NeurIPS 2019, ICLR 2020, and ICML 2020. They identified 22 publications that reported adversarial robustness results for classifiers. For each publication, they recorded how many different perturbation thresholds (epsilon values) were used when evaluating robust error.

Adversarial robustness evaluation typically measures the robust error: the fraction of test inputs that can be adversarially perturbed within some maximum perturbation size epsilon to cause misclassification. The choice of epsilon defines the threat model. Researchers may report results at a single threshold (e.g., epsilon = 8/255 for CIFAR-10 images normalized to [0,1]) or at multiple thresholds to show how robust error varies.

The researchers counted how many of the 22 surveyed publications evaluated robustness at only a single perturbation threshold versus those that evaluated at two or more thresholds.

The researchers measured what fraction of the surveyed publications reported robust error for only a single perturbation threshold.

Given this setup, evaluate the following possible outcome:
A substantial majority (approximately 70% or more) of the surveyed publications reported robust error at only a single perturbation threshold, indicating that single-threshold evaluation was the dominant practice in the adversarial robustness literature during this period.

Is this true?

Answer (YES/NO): NO